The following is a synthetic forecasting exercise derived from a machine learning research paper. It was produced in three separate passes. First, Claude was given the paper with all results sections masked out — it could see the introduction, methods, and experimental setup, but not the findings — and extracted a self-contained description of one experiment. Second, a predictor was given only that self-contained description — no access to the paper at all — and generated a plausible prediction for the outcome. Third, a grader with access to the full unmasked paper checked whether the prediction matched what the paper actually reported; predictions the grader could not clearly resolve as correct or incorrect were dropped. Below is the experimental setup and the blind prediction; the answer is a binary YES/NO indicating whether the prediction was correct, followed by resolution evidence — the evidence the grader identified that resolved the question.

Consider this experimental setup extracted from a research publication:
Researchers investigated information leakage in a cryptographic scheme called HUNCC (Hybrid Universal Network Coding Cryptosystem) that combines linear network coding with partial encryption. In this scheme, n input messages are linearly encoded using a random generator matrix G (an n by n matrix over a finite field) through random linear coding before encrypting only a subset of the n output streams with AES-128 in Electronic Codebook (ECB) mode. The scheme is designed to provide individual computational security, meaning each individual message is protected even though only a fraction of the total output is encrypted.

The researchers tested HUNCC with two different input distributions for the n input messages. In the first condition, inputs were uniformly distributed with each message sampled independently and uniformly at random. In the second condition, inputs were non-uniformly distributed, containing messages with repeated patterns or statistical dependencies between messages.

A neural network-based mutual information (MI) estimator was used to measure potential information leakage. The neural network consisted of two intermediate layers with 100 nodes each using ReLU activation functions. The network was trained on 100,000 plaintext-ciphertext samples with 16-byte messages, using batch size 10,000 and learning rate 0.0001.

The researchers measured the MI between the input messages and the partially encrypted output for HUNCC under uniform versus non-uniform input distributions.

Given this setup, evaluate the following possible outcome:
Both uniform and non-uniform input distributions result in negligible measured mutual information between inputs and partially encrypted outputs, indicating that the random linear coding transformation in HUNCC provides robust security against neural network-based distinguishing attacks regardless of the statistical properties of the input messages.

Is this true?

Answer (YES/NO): NO